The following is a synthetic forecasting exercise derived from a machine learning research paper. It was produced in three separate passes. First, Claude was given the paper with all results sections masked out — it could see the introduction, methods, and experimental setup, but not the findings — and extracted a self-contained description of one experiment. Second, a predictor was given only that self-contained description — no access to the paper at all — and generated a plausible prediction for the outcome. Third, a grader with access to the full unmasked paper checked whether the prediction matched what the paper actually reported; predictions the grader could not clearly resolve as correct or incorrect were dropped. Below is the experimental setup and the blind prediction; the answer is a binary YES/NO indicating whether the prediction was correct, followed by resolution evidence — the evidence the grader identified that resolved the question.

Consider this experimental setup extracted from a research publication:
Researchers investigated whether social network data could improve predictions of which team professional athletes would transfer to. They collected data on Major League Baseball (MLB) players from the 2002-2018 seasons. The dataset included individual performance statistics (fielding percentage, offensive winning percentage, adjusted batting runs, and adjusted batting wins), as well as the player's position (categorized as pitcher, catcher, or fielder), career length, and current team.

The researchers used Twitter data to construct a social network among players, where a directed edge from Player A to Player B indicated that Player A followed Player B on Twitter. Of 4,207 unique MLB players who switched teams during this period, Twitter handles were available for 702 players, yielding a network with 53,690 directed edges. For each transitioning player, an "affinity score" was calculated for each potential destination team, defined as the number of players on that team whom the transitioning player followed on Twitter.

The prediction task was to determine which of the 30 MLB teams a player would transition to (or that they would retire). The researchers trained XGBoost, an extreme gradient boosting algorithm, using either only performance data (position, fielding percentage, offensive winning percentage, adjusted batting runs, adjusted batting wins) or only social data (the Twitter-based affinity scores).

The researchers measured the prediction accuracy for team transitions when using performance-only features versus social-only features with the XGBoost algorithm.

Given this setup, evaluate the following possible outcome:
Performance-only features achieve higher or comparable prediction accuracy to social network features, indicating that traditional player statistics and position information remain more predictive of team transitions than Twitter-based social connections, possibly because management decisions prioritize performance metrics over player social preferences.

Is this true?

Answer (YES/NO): NO